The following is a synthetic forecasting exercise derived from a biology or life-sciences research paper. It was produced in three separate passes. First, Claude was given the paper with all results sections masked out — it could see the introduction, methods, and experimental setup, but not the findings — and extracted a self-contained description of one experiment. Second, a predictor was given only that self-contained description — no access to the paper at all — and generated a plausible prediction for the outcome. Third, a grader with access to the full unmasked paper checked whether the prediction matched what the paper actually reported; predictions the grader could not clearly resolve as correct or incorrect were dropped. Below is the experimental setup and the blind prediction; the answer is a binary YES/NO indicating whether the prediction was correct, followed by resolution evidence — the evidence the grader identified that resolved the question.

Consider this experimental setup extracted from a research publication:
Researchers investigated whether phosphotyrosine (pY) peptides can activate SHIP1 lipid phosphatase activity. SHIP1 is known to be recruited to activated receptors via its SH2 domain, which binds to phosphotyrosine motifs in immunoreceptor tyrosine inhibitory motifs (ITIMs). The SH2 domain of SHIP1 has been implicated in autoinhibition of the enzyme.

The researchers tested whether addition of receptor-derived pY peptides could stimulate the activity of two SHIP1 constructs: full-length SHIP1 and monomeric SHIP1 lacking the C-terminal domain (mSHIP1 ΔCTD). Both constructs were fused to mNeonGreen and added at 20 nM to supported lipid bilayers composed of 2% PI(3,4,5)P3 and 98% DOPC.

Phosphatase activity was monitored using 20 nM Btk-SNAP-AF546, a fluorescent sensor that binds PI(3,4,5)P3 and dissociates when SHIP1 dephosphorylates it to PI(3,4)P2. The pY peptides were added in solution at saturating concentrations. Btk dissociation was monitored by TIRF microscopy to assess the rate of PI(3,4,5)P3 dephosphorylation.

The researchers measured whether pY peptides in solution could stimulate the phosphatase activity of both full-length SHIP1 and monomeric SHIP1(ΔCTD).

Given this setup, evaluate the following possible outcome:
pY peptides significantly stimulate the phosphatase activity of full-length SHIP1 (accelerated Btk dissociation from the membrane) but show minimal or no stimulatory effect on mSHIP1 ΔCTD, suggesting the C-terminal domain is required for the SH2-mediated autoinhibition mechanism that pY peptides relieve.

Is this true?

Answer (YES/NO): NO